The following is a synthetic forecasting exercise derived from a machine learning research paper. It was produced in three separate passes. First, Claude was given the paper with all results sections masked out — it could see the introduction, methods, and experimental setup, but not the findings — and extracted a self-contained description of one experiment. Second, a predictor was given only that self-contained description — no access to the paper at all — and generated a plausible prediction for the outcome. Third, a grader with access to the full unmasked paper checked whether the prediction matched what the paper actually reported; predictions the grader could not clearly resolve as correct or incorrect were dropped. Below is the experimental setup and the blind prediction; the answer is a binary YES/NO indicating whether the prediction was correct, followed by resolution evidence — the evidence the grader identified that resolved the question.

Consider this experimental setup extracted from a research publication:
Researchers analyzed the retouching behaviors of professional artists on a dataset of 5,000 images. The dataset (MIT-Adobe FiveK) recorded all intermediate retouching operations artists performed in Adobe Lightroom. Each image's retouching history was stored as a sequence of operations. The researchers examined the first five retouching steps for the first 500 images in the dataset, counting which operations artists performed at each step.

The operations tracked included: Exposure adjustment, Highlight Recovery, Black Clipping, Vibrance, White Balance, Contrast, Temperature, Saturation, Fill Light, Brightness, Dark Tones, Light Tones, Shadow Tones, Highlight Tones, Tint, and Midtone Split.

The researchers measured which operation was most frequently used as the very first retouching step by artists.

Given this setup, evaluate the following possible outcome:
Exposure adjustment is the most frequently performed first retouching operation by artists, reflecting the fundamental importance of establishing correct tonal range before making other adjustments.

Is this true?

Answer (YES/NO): YES